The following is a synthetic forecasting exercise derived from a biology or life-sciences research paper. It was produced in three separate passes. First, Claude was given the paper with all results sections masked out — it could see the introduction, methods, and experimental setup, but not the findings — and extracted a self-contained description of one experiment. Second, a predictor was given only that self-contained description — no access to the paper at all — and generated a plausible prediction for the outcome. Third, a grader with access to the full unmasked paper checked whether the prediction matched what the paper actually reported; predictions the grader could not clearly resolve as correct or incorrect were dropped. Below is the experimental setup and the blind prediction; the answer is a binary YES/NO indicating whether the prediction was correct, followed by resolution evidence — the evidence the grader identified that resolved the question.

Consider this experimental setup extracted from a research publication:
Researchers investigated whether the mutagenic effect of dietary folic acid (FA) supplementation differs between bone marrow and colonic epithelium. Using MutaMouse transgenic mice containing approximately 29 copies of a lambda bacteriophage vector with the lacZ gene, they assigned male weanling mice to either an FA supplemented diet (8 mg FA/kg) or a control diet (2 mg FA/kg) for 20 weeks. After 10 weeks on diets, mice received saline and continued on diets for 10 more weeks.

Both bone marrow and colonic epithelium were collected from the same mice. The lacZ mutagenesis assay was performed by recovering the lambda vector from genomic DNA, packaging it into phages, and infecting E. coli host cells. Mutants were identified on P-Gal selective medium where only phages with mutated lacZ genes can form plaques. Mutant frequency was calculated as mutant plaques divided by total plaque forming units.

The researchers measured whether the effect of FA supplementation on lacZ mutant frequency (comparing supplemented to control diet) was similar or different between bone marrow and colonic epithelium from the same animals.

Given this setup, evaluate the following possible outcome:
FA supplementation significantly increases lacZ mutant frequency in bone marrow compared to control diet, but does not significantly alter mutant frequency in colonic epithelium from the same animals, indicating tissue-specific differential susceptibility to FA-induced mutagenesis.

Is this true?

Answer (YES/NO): NO